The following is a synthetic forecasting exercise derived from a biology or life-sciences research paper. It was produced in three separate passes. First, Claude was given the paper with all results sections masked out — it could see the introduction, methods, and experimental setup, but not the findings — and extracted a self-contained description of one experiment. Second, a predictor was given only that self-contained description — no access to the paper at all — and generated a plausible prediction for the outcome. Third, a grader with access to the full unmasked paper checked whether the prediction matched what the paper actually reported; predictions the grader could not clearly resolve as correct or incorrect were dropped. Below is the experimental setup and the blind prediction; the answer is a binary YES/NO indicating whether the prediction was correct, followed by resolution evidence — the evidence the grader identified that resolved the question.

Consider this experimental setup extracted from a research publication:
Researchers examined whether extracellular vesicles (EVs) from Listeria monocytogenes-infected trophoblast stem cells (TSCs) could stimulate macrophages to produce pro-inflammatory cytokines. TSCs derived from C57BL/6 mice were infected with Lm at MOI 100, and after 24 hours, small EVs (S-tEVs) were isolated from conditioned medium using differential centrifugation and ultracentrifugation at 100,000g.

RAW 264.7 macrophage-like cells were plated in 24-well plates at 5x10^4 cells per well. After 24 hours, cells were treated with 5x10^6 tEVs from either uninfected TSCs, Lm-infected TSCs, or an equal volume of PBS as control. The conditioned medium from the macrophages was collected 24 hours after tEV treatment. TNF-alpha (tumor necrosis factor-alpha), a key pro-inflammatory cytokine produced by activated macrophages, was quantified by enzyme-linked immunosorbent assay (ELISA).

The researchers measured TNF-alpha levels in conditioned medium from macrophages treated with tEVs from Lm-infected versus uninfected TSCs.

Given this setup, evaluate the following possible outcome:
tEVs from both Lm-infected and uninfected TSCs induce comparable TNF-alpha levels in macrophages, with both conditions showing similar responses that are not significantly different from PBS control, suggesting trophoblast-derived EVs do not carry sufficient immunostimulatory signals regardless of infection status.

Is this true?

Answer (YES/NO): NO